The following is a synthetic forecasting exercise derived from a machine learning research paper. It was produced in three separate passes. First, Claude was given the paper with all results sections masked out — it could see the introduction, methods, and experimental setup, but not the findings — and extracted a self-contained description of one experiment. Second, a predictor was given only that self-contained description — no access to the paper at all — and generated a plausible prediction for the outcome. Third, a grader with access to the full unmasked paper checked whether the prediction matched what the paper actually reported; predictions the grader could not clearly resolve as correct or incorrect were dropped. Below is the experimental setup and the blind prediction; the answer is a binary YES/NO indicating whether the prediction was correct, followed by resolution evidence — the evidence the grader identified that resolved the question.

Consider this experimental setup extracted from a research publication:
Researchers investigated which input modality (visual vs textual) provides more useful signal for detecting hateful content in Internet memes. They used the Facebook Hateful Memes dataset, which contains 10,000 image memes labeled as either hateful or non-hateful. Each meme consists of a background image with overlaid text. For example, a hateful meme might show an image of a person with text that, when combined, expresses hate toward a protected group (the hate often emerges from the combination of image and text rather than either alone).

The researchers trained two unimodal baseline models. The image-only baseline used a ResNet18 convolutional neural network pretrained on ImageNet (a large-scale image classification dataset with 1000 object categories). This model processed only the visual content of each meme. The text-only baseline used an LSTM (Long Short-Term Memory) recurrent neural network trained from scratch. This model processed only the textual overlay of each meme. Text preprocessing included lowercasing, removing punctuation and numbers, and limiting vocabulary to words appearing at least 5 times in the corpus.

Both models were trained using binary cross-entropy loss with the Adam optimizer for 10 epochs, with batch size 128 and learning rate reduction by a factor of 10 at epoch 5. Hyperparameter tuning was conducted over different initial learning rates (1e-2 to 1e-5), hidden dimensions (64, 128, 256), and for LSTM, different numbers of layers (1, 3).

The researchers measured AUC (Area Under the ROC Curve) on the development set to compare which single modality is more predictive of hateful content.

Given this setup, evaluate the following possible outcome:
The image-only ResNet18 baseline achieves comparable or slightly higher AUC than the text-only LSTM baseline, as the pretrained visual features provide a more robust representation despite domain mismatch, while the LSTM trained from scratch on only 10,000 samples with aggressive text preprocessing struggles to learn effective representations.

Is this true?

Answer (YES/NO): NO